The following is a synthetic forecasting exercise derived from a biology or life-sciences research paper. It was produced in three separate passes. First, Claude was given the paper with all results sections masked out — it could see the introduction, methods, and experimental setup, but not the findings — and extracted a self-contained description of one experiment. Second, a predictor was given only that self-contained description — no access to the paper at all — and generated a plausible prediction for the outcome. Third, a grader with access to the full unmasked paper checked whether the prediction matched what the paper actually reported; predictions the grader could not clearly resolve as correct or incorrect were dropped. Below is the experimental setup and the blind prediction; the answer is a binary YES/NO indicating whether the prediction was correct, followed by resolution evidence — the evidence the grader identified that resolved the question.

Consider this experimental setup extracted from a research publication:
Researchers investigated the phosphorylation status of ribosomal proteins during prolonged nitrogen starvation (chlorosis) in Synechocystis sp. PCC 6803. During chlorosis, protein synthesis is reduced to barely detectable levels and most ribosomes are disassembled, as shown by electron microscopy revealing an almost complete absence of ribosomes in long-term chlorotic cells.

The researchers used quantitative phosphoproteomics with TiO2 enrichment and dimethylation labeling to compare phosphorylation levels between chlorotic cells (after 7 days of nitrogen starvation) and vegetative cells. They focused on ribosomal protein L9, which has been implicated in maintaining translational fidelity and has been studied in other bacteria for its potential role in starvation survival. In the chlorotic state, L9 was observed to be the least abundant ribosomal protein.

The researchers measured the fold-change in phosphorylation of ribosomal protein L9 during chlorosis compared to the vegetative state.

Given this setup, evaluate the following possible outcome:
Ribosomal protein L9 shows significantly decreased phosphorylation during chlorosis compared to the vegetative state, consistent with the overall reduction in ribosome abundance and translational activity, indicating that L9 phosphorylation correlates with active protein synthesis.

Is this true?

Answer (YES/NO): NO